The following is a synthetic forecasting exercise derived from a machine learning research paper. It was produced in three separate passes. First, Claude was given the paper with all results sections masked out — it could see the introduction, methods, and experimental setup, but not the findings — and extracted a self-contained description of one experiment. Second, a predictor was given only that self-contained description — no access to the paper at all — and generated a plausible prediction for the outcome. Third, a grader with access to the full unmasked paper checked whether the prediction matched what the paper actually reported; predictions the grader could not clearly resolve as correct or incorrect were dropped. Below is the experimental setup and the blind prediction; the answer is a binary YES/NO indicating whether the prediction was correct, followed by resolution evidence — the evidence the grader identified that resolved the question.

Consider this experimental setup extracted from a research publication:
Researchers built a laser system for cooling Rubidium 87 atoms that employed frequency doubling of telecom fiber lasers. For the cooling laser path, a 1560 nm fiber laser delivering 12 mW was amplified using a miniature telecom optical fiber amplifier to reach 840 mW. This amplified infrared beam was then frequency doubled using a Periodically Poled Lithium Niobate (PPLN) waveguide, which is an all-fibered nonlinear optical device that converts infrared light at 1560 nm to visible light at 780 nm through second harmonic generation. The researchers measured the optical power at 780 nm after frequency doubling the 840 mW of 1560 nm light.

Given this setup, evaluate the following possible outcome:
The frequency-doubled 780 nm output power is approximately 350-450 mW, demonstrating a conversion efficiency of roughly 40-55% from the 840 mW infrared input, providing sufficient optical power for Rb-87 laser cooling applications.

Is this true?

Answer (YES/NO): YES